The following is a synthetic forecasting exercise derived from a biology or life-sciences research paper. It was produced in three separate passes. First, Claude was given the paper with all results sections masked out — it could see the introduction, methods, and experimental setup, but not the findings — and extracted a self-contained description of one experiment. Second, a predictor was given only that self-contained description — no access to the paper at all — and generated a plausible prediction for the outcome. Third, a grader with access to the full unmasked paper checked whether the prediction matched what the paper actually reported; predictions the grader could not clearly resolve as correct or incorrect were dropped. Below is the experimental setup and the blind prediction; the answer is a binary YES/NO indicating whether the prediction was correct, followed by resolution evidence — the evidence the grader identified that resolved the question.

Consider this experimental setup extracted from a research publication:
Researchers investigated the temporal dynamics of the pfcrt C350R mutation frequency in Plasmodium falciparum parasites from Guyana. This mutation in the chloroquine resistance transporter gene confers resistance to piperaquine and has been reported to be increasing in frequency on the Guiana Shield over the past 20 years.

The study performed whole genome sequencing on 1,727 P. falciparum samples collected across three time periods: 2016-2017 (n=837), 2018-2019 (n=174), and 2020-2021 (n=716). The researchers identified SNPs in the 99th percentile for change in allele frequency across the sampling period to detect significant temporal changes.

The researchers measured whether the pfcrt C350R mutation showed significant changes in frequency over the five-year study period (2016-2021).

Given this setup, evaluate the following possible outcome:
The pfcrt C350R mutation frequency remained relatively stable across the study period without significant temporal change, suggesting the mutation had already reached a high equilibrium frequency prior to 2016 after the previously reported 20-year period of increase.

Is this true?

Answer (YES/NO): NO